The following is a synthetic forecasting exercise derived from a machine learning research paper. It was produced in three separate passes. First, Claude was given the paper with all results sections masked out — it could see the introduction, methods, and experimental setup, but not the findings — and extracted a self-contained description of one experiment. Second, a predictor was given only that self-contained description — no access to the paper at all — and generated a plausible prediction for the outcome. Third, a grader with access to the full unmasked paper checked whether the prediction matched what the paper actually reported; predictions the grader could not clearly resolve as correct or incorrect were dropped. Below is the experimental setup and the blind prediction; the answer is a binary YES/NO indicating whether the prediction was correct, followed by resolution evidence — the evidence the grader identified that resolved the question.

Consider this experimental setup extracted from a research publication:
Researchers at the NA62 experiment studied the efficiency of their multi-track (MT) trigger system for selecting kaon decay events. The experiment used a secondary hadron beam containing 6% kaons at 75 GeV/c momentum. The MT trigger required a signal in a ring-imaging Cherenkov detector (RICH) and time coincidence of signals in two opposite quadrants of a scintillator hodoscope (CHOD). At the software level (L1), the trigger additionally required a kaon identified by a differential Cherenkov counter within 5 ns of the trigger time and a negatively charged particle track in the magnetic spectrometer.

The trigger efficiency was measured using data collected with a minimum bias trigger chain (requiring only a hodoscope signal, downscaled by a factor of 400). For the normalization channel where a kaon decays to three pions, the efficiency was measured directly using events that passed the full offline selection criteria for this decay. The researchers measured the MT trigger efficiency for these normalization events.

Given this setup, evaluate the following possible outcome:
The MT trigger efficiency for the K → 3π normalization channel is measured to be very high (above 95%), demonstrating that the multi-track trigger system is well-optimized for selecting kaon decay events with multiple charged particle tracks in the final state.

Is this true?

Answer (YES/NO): NO